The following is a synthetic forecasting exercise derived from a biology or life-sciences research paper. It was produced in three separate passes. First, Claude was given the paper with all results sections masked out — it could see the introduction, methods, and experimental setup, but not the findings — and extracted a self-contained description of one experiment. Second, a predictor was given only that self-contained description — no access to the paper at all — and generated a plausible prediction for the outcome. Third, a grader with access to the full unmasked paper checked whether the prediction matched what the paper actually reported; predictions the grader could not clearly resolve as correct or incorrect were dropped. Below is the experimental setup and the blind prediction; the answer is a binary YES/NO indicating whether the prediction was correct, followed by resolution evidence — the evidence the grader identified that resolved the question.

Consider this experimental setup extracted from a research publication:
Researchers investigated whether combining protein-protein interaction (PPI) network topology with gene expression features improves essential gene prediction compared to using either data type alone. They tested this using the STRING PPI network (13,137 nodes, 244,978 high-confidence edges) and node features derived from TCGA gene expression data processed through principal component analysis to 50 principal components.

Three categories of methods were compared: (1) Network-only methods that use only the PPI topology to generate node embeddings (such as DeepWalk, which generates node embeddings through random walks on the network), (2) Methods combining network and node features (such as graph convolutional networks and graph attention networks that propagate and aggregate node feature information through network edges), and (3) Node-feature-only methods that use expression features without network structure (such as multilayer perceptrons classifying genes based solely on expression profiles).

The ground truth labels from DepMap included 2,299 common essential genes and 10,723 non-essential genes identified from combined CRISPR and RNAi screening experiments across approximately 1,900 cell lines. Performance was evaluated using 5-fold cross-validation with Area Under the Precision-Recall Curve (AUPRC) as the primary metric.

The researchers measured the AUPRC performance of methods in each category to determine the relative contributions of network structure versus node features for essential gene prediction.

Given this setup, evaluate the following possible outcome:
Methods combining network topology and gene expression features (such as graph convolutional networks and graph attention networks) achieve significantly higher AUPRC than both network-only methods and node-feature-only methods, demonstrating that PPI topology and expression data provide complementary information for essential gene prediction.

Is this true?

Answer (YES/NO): YES